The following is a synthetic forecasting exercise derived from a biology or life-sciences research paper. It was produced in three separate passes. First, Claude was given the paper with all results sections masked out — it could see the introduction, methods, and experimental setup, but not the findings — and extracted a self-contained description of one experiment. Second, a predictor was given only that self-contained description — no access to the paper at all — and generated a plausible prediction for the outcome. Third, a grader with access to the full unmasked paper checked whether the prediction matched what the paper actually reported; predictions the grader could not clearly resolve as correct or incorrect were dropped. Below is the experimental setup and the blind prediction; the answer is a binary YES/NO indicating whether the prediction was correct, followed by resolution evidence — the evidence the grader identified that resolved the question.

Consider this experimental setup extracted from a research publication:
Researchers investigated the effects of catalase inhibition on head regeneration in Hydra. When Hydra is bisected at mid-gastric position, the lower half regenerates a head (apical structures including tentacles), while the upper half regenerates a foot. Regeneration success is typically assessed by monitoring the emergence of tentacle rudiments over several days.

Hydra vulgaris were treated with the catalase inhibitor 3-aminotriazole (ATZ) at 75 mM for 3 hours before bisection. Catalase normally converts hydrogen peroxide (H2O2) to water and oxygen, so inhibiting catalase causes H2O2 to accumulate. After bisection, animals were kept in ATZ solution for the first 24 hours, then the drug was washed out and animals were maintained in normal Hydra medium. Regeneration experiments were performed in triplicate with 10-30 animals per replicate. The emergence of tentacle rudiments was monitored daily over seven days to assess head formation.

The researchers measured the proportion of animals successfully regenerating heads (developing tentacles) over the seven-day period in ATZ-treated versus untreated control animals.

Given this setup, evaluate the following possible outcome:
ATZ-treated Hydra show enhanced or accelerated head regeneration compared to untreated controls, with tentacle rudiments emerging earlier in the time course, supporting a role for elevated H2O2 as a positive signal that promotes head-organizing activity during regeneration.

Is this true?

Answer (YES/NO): NO